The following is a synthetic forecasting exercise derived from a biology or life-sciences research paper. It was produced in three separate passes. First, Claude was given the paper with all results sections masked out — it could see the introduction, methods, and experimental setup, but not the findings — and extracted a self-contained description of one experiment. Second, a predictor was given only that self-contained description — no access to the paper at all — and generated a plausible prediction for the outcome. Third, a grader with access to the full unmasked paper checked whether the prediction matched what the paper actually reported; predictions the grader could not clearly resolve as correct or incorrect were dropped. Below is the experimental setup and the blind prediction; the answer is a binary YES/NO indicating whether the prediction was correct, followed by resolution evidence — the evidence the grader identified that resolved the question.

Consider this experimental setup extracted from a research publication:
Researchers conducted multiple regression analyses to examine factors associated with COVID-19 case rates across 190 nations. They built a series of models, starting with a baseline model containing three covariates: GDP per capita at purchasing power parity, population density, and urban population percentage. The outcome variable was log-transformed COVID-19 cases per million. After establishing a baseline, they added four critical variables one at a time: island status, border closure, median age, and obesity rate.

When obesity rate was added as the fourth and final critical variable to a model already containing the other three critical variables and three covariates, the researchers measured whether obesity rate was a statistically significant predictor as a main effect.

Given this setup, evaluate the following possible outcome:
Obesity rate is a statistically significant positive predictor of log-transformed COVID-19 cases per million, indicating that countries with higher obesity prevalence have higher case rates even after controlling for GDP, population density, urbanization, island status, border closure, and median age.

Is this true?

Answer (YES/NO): NO